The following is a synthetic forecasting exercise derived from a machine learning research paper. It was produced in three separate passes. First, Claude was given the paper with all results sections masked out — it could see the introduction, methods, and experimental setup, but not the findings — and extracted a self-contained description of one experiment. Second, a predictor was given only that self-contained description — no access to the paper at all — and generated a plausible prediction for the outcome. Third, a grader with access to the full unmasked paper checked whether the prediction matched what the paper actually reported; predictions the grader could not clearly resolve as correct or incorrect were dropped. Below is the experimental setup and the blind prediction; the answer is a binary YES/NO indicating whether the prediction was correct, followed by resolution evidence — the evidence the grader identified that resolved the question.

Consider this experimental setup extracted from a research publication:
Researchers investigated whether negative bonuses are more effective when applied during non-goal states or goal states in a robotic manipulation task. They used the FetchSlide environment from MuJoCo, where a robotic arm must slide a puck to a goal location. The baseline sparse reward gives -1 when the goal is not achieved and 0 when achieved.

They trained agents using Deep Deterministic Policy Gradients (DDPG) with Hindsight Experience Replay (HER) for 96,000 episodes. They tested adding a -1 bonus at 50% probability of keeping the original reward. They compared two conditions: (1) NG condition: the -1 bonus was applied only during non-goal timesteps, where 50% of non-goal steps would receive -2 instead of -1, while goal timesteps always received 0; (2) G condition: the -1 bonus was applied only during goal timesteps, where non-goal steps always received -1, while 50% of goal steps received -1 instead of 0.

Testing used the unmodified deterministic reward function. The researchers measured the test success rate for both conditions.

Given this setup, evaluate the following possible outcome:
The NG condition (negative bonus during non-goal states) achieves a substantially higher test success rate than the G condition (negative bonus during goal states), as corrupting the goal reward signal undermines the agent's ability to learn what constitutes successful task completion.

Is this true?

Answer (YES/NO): YES